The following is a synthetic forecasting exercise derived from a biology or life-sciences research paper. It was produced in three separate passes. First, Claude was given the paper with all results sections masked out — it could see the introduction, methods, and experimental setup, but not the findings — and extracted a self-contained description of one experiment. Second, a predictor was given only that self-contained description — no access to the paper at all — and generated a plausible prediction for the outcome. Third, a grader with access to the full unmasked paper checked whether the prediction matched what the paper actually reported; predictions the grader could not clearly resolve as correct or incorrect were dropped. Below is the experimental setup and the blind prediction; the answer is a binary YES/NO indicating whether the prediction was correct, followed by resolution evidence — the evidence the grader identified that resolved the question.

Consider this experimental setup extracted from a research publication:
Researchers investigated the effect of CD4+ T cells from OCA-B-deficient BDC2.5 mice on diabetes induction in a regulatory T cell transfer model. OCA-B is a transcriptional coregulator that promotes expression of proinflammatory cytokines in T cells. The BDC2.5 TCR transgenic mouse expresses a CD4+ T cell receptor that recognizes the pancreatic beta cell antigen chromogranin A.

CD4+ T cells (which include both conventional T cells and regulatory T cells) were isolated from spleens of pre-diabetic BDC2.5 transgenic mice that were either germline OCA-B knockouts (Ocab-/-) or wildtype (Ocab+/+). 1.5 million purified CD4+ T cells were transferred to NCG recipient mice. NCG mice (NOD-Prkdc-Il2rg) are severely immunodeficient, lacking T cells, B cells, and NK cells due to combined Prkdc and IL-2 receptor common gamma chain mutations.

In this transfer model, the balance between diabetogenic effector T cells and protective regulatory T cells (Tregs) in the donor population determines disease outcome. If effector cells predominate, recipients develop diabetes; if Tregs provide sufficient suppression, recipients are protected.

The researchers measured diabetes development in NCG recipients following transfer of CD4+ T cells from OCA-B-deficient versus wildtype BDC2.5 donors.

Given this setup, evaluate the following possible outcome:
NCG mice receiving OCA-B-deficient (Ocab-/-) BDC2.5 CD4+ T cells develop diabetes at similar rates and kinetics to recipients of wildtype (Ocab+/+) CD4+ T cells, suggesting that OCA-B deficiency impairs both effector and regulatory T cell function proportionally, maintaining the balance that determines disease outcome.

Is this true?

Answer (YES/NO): YES